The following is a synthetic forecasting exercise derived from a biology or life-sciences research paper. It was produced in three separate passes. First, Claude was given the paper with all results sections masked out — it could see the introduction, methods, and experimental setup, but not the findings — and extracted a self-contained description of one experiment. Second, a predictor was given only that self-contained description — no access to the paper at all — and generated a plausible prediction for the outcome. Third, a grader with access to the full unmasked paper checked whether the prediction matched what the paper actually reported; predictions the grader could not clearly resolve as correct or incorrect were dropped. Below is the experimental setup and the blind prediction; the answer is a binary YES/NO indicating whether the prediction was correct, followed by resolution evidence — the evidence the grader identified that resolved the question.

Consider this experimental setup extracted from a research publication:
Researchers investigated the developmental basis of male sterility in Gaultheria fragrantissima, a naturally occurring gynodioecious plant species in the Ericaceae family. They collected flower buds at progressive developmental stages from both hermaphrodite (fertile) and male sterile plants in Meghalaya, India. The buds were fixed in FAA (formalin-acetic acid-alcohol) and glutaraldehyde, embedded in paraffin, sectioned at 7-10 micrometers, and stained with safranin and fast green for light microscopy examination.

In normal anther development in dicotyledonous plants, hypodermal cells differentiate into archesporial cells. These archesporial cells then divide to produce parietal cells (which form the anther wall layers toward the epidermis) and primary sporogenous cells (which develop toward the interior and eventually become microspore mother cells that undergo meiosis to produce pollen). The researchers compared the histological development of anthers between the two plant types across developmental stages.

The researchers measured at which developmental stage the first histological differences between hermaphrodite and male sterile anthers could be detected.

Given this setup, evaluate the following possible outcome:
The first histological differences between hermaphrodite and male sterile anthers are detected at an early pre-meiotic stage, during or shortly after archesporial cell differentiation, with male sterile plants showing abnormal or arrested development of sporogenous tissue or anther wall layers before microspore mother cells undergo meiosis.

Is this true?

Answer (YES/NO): YES